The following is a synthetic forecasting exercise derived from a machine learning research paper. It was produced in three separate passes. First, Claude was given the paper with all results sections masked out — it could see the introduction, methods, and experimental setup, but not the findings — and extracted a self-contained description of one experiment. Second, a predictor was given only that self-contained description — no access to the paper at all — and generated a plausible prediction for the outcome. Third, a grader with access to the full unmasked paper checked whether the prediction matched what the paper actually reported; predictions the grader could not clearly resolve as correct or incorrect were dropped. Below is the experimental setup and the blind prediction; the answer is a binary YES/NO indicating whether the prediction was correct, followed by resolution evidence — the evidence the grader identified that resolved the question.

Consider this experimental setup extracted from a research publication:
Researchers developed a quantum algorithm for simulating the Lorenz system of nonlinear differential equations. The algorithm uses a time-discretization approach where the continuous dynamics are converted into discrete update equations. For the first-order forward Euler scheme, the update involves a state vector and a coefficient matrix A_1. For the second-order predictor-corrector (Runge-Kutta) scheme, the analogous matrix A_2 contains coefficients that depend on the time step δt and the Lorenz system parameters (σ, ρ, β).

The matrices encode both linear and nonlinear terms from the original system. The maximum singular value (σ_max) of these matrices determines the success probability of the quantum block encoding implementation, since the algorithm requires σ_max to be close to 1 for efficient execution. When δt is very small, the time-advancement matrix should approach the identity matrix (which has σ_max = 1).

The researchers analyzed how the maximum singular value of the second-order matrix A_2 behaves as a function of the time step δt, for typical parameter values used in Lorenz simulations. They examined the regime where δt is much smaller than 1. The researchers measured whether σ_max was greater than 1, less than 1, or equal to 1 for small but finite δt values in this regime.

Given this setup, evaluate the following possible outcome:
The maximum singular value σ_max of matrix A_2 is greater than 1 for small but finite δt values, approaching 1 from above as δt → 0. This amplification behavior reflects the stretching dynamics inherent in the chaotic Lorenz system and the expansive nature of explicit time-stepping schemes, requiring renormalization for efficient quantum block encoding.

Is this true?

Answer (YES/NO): YES